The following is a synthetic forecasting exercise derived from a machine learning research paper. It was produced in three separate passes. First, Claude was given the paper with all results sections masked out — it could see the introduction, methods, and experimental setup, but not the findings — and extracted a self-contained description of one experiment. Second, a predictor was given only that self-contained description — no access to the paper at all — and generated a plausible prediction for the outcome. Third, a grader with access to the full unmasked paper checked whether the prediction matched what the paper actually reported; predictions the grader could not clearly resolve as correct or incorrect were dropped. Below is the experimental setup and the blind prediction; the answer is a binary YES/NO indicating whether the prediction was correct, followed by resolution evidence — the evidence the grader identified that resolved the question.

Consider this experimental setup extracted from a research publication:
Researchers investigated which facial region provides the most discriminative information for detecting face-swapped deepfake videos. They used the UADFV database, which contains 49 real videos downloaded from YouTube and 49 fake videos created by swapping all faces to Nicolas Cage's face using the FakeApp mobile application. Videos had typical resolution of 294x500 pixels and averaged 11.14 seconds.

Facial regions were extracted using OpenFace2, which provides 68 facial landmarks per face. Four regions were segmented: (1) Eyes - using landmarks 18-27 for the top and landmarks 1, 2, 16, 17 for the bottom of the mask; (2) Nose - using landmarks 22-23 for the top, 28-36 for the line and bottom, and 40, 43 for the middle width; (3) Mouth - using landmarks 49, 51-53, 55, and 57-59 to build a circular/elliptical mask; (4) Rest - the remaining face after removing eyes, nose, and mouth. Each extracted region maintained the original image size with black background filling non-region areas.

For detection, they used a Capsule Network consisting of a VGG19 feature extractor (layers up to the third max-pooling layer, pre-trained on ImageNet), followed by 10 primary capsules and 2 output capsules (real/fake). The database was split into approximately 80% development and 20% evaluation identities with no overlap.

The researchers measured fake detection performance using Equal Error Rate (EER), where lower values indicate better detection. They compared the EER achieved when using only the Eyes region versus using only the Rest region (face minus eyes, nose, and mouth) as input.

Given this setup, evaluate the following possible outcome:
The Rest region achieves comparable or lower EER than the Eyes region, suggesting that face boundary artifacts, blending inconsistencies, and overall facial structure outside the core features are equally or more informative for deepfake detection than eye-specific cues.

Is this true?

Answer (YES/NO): NO